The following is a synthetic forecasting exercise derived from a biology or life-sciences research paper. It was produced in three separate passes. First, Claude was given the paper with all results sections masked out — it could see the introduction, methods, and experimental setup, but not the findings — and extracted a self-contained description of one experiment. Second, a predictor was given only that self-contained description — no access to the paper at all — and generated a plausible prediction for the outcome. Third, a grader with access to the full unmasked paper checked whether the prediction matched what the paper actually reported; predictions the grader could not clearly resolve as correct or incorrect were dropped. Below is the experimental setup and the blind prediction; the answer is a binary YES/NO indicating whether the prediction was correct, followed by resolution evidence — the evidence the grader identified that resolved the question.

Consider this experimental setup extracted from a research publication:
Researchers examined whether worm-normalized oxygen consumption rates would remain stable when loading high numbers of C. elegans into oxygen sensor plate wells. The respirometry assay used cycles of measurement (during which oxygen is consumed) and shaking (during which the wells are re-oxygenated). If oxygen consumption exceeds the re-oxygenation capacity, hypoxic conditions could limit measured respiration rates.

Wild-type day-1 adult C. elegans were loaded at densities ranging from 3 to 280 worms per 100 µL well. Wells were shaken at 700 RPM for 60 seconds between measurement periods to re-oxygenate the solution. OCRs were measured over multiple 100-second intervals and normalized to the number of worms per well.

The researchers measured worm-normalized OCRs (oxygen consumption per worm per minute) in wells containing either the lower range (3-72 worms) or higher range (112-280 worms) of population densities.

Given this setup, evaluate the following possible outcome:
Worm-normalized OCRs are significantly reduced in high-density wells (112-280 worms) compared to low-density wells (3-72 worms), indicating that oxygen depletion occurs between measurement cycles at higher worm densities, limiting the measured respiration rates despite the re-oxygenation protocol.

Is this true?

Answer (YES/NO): YES